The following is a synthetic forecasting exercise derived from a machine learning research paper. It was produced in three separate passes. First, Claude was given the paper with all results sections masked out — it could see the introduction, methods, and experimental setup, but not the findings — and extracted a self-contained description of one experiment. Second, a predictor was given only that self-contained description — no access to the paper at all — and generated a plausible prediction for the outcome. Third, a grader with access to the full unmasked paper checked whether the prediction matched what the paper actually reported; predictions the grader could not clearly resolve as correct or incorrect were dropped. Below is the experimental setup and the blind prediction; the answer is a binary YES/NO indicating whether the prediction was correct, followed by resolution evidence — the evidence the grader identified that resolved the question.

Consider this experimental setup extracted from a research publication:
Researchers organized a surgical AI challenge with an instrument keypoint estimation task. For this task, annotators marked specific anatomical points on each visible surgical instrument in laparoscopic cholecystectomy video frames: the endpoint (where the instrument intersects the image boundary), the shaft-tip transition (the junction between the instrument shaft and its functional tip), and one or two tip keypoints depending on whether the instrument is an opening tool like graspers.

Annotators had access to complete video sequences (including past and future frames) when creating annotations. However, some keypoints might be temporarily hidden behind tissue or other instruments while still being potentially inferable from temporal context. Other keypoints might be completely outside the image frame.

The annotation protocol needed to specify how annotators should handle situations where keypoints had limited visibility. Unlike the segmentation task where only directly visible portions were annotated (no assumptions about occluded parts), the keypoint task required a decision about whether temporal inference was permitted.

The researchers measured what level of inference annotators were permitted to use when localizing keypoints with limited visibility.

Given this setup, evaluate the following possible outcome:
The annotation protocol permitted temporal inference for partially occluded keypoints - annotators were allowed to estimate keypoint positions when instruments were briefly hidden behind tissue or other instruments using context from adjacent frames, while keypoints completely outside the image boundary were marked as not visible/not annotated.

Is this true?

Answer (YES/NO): YES